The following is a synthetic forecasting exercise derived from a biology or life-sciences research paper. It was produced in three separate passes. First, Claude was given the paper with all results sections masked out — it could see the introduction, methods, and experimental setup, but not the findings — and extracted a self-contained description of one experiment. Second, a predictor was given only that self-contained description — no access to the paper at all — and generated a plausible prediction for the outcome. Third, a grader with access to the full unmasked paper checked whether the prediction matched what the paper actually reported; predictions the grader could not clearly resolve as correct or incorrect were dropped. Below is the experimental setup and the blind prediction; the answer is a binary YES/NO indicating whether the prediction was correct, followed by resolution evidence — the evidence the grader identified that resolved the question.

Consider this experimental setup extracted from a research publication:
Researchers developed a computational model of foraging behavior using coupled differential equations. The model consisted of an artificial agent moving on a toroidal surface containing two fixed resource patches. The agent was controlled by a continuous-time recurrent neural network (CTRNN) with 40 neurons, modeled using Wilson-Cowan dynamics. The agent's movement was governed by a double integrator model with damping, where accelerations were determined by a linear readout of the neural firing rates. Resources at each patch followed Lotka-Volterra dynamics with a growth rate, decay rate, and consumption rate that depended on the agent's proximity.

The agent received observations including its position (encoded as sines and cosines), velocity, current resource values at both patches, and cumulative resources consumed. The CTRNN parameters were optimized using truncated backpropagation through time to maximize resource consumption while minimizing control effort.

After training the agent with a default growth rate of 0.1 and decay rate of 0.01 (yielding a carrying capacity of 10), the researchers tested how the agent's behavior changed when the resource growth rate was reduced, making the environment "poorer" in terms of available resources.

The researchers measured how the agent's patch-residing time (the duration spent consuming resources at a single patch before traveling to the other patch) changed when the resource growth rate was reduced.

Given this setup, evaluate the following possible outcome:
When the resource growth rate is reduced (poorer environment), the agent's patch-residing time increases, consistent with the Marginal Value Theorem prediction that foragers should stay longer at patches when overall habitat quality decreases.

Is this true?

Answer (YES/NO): YES